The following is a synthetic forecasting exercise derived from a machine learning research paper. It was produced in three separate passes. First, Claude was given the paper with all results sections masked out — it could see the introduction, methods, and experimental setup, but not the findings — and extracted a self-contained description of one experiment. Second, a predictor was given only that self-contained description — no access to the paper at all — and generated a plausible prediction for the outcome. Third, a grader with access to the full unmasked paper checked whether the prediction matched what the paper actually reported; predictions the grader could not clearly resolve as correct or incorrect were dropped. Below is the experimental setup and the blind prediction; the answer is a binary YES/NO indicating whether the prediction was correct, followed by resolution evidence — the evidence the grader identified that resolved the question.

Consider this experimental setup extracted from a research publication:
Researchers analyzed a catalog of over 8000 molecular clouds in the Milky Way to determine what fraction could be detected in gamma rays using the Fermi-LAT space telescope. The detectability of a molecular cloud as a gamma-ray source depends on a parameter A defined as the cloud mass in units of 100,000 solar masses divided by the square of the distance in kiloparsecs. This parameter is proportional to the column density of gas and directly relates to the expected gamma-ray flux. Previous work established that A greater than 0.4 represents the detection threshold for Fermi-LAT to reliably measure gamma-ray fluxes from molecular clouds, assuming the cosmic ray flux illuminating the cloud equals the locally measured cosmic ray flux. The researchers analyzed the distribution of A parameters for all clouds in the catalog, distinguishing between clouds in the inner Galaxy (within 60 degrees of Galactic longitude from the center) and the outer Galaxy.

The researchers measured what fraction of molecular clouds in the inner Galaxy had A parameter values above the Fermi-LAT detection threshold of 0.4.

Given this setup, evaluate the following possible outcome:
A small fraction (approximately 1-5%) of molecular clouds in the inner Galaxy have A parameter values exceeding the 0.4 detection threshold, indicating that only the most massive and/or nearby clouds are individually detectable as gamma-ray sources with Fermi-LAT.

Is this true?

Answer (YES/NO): NO